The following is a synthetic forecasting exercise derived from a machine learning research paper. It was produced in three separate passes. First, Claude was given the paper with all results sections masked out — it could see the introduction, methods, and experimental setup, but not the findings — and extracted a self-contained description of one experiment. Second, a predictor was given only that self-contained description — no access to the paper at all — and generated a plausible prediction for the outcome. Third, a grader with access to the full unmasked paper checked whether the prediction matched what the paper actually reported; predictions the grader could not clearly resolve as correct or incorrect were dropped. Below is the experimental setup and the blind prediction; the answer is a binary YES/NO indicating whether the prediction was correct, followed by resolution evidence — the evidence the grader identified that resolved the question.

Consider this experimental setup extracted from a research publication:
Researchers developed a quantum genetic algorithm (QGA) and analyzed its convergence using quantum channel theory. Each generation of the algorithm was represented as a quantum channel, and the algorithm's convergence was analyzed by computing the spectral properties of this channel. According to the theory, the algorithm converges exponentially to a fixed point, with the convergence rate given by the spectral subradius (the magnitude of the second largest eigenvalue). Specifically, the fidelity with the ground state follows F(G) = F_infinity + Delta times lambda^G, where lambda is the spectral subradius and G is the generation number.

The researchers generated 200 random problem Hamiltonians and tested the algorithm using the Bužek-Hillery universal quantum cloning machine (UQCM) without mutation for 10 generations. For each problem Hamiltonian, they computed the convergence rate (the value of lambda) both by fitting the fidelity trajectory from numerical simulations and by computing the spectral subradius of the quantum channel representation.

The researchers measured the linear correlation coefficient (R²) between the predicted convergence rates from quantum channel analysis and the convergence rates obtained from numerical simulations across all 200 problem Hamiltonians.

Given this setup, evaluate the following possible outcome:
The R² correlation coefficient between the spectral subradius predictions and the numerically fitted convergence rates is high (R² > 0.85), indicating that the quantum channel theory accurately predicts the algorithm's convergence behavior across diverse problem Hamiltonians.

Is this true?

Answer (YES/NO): YES